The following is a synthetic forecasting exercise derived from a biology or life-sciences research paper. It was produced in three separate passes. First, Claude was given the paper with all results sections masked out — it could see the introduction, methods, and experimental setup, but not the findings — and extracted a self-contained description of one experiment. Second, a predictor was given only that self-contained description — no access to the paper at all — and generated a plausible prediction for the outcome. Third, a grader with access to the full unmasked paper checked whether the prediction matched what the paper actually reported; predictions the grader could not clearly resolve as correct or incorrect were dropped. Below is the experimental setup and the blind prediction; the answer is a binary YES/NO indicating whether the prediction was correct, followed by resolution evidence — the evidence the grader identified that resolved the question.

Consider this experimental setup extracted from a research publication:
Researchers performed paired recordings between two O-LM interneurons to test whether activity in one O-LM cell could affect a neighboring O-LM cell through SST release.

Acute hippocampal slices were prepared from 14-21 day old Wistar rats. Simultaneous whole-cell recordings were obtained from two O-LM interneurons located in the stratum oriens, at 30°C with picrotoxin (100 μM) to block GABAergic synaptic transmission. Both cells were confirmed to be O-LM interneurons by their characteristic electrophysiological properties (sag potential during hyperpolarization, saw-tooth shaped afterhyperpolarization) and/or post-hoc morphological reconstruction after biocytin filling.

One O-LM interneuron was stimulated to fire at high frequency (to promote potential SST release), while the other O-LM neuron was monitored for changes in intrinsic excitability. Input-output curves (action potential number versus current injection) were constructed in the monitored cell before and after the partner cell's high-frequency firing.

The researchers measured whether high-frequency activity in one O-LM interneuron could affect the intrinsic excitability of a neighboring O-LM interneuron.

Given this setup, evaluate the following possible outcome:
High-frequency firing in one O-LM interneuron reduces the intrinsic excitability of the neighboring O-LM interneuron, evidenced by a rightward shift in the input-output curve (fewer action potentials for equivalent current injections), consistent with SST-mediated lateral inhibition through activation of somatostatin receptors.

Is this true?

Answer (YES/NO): YES